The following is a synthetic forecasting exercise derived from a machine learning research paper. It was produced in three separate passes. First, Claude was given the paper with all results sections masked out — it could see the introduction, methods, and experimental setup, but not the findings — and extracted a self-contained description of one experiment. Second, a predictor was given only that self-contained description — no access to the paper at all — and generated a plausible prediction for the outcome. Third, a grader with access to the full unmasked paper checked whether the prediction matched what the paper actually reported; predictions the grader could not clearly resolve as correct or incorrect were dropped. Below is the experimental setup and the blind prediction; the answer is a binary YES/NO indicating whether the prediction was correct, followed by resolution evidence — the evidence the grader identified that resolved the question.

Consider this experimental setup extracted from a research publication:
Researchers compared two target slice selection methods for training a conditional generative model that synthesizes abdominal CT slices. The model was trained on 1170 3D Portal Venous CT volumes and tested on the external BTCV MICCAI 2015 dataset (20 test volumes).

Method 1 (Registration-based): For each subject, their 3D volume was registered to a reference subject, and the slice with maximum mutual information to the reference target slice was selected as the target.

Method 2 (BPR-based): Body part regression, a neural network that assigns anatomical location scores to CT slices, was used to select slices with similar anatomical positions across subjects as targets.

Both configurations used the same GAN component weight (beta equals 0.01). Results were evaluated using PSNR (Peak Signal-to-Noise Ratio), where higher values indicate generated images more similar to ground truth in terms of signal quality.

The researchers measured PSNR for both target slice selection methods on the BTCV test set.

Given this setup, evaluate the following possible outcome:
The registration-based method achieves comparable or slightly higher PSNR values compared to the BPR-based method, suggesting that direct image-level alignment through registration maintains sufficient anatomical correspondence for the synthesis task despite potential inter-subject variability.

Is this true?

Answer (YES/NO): NO